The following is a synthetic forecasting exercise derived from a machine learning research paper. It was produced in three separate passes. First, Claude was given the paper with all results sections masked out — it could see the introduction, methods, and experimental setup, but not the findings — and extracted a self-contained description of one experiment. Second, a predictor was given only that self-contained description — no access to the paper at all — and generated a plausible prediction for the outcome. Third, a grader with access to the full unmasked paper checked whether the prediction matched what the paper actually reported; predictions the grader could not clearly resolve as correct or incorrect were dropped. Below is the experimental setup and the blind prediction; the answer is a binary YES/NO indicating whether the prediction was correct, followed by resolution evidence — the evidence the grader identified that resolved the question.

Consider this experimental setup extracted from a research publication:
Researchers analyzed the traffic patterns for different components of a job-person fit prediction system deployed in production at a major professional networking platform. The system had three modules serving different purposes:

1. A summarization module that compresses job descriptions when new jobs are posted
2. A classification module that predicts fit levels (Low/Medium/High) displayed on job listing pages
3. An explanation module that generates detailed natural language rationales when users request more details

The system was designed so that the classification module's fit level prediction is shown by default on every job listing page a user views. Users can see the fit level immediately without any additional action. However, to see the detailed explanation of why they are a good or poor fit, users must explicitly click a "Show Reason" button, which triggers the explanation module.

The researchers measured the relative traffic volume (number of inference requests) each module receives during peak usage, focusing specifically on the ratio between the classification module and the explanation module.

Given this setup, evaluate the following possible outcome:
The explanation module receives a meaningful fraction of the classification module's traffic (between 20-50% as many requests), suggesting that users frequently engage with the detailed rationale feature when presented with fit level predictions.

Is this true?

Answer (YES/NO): NO